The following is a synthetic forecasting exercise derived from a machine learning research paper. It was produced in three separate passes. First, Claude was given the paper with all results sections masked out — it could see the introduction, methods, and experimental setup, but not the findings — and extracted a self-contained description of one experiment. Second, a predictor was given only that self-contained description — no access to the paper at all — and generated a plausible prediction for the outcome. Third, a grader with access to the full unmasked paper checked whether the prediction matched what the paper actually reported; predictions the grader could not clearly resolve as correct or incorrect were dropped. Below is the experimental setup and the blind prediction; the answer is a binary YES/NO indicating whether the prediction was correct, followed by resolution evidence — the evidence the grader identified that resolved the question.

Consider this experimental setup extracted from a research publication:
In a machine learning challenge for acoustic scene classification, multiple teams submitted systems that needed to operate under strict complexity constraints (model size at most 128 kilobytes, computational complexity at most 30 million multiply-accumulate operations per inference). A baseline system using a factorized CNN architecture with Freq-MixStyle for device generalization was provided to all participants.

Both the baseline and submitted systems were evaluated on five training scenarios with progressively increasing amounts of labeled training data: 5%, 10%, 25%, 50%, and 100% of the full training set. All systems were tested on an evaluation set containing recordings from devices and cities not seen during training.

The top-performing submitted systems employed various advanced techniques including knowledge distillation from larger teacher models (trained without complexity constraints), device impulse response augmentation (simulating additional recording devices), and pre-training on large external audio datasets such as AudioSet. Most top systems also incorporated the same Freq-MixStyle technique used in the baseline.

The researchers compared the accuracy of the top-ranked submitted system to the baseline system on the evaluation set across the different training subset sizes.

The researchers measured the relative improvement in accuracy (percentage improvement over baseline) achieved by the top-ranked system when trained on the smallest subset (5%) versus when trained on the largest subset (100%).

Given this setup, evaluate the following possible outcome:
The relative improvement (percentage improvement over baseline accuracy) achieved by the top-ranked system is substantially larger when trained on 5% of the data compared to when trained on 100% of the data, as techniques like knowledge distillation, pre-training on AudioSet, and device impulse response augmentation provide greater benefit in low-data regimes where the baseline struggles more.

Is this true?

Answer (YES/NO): YES